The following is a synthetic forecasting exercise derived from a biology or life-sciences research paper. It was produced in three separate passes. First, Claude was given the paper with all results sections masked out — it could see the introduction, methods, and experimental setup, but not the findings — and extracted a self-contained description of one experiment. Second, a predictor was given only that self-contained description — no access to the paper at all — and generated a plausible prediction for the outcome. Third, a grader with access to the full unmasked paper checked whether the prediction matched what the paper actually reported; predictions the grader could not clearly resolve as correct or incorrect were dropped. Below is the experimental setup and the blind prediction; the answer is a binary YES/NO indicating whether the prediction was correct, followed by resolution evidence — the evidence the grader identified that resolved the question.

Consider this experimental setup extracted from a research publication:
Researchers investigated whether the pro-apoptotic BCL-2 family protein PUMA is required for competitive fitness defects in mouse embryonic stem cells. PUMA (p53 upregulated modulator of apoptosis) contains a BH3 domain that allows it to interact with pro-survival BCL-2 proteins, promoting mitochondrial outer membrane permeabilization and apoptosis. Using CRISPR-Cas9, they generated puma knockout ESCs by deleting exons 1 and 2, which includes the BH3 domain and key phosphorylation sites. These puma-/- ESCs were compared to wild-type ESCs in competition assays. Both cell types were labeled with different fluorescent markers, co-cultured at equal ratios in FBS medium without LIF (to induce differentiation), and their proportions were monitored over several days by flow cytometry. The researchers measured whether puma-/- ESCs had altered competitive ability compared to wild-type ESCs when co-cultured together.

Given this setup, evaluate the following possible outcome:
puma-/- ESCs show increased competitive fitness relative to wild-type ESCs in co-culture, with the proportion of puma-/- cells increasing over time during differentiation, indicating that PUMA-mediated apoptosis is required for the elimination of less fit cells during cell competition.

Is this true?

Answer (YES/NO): YES